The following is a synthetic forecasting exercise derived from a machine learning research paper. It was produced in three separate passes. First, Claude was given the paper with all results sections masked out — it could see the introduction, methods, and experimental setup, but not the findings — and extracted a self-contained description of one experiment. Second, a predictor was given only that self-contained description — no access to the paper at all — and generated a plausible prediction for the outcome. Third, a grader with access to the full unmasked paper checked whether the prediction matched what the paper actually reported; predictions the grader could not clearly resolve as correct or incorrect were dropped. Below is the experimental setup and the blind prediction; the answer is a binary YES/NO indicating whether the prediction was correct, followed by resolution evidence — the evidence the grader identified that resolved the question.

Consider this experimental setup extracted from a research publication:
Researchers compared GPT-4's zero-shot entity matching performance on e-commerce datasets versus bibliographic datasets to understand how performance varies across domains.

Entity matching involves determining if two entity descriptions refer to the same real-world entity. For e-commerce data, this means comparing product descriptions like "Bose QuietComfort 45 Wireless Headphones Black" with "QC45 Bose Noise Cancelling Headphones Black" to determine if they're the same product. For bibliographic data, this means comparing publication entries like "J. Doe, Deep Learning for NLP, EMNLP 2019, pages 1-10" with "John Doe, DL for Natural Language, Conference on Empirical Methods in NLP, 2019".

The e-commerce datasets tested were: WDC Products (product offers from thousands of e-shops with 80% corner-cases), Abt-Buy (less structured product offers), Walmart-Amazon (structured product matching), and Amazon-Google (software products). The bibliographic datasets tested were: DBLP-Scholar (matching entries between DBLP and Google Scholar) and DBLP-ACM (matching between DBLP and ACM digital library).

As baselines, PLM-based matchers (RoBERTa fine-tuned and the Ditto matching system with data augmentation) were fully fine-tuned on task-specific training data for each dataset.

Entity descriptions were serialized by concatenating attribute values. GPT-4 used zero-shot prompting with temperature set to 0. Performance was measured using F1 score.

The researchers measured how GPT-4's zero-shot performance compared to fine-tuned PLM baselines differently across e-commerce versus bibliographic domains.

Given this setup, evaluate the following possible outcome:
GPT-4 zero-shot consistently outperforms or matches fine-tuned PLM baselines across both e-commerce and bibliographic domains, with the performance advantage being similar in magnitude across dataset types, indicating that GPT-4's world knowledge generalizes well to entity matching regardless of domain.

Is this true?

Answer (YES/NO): NO